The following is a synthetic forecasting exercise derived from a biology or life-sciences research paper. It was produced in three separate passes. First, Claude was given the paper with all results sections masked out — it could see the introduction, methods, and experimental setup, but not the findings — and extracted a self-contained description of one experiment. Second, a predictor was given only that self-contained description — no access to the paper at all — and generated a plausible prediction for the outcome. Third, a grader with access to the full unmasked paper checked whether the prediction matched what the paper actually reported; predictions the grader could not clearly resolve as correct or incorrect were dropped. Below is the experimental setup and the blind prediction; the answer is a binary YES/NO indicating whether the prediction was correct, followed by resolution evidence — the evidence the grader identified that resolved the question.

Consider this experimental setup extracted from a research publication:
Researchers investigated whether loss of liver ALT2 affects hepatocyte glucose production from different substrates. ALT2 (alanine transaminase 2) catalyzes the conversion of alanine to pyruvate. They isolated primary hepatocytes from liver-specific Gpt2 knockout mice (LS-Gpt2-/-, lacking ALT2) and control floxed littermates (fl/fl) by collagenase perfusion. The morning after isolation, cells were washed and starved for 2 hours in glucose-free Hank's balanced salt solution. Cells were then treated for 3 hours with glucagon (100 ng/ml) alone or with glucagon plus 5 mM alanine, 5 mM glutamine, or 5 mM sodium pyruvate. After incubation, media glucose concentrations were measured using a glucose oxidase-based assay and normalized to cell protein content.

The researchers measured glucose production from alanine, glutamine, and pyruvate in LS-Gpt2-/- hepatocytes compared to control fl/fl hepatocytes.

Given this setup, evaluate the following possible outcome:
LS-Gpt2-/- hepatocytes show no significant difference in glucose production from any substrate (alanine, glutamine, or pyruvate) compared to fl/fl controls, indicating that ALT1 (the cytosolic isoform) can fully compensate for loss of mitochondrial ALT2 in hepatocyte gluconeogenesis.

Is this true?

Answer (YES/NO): NO